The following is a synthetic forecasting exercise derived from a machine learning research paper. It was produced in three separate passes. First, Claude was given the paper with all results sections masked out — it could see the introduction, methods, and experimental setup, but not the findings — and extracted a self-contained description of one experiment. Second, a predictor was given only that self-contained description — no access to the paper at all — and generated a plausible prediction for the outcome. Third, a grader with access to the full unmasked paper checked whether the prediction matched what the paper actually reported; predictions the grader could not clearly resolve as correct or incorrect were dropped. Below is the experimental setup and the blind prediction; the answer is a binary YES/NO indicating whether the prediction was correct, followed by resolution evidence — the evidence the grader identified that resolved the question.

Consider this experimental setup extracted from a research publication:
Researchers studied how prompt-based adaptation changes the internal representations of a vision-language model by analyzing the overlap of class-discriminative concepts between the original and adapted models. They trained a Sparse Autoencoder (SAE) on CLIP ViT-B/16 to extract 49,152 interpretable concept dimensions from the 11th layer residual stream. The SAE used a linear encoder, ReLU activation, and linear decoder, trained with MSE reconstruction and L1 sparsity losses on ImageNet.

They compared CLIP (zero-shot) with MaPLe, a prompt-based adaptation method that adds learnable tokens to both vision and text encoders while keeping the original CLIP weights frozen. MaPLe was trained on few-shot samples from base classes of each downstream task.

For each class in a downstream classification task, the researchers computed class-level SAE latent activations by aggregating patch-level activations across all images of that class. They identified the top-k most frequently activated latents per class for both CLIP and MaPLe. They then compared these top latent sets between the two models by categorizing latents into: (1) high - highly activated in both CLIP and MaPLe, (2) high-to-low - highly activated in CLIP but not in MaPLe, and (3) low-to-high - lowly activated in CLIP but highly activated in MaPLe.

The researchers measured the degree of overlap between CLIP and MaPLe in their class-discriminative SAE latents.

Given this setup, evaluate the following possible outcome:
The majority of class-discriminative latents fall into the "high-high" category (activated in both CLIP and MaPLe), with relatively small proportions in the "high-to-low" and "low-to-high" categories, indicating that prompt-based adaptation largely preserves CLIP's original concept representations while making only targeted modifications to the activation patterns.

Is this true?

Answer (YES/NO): YES